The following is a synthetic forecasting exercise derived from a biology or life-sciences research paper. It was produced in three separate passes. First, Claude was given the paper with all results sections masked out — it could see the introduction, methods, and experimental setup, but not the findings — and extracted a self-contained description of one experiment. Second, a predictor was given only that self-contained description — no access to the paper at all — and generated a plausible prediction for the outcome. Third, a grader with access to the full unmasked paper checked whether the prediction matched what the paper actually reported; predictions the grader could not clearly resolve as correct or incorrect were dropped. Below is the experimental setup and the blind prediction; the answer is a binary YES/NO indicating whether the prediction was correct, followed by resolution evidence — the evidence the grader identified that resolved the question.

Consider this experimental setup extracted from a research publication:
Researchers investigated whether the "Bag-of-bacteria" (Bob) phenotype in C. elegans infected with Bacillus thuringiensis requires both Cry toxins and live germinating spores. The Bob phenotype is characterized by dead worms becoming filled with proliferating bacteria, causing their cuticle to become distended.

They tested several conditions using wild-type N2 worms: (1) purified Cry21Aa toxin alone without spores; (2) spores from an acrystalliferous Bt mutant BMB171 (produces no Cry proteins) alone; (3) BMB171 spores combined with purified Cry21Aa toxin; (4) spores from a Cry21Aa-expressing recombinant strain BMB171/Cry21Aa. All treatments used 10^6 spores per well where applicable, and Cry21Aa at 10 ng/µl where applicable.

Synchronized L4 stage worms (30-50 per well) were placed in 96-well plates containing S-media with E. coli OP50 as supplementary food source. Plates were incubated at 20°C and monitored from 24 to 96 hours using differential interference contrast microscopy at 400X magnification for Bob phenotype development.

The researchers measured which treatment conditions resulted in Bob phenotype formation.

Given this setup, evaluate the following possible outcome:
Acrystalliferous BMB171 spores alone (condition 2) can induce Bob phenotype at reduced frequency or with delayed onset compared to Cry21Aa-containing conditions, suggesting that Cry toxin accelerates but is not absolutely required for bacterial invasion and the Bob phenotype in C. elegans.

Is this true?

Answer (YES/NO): NO